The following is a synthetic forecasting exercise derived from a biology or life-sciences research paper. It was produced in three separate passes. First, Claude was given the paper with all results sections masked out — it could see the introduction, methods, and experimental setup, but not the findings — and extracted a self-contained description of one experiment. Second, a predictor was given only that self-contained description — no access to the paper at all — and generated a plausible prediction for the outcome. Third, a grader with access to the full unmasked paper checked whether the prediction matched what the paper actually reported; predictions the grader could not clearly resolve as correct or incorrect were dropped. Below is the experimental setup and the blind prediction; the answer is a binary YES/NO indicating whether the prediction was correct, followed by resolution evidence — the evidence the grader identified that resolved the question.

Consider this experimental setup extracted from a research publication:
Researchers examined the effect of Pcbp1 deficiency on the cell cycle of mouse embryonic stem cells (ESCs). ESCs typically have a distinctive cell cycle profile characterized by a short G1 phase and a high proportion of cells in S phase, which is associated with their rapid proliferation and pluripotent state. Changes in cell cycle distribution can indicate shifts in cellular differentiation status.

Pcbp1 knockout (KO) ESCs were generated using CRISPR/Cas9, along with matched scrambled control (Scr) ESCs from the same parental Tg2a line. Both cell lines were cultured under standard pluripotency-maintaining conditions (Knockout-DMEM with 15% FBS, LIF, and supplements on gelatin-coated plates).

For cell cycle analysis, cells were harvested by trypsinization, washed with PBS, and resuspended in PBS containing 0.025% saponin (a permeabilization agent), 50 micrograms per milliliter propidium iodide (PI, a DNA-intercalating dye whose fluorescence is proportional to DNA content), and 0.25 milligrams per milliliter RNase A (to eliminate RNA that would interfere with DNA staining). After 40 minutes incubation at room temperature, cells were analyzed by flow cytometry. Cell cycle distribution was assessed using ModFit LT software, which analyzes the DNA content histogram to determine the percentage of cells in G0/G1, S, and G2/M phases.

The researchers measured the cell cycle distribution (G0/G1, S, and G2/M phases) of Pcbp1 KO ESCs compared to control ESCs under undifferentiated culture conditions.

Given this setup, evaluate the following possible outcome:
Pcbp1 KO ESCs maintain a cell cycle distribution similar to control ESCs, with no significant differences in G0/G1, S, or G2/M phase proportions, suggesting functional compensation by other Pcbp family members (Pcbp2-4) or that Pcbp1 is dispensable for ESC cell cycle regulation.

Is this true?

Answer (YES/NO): YES